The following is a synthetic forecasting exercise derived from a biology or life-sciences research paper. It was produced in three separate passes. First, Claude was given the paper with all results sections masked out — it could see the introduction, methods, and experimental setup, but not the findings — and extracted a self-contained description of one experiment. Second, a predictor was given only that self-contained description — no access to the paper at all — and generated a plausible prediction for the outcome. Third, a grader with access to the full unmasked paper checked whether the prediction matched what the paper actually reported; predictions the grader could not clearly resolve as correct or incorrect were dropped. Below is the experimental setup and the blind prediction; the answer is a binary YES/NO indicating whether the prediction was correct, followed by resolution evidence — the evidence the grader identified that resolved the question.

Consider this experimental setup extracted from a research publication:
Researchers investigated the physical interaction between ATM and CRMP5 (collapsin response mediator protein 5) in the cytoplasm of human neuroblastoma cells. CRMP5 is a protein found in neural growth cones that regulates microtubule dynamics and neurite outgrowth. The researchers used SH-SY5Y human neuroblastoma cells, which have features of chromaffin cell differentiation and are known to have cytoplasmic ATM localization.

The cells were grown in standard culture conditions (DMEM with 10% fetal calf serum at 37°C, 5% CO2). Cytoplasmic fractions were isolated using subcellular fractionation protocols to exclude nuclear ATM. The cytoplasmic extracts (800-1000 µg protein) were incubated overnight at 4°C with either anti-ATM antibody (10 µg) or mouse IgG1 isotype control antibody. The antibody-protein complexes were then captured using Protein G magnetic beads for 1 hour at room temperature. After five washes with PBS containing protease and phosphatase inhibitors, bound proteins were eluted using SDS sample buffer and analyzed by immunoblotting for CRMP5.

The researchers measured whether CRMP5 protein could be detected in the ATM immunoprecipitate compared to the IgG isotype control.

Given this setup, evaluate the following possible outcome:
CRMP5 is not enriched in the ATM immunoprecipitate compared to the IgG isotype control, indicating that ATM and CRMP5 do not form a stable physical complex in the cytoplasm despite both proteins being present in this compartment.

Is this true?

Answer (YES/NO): NO